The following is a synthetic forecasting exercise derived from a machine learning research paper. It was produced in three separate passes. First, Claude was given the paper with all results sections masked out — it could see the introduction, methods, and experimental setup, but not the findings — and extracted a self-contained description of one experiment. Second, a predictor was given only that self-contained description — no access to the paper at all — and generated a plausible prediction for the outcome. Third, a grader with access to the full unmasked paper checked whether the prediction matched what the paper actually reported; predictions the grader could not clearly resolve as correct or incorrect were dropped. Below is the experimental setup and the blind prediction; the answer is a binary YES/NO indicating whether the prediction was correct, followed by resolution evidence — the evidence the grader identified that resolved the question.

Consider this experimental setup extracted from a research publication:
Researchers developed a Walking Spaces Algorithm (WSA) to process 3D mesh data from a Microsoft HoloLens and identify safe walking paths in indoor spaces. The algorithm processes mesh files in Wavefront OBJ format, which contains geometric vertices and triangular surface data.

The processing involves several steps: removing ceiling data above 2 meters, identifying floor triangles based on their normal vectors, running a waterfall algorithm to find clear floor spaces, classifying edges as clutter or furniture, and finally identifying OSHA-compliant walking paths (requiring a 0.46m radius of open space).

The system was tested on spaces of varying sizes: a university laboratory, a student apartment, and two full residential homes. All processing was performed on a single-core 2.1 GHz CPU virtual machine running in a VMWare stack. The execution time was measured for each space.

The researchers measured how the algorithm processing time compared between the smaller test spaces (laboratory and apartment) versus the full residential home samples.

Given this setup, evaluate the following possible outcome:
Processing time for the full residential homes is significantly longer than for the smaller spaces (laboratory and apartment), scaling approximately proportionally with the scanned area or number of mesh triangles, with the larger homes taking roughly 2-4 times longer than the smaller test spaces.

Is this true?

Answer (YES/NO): NO